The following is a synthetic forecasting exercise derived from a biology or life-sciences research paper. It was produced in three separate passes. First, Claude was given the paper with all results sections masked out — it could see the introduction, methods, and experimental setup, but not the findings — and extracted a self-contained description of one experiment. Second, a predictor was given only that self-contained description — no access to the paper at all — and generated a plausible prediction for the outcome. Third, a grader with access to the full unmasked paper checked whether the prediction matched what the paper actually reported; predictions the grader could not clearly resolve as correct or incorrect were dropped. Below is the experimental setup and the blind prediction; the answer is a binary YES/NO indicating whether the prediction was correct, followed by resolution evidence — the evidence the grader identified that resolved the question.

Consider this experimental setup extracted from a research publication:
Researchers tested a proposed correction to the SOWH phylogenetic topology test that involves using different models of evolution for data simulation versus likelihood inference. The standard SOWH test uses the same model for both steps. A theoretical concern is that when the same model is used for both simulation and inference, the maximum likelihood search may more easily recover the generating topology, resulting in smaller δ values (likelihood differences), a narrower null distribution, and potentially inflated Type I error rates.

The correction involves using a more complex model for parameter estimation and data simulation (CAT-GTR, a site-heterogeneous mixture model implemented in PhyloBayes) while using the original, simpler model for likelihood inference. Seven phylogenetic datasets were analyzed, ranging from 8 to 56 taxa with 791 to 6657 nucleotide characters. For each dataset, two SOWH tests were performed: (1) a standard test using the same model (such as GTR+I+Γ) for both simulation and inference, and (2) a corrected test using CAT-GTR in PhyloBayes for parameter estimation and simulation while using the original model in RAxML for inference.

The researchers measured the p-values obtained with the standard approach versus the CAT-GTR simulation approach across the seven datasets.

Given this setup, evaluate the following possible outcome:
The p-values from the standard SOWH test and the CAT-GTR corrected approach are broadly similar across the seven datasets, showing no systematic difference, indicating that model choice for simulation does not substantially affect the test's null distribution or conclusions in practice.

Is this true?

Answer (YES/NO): NO